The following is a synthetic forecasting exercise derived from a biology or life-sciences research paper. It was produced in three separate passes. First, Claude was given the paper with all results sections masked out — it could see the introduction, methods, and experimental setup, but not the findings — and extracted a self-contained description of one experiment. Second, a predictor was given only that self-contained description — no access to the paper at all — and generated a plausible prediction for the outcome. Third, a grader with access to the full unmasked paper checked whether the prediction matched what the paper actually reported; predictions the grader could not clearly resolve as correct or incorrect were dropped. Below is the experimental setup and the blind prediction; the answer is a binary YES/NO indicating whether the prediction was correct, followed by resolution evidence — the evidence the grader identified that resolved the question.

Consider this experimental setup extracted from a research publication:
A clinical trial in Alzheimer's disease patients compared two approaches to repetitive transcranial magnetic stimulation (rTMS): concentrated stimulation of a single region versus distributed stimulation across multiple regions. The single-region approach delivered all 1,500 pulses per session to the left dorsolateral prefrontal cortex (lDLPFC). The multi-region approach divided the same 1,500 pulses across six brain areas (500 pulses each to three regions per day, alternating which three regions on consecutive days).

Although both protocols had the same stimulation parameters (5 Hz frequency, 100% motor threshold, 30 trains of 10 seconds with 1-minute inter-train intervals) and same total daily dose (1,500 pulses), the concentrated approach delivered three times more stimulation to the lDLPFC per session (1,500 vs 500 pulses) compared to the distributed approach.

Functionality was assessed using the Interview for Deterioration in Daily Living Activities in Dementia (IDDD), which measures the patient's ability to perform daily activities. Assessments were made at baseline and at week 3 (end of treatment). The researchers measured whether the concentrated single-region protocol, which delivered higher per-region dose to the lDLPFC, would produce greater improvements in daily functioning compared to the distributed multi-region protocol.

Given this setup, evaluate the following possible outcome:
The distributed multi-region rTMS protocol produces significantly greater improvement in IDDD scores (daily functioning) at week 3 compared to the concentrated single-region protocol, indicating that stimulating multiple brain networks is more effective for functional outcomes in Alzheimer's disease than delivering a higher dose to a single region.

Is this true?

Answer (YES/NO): NO